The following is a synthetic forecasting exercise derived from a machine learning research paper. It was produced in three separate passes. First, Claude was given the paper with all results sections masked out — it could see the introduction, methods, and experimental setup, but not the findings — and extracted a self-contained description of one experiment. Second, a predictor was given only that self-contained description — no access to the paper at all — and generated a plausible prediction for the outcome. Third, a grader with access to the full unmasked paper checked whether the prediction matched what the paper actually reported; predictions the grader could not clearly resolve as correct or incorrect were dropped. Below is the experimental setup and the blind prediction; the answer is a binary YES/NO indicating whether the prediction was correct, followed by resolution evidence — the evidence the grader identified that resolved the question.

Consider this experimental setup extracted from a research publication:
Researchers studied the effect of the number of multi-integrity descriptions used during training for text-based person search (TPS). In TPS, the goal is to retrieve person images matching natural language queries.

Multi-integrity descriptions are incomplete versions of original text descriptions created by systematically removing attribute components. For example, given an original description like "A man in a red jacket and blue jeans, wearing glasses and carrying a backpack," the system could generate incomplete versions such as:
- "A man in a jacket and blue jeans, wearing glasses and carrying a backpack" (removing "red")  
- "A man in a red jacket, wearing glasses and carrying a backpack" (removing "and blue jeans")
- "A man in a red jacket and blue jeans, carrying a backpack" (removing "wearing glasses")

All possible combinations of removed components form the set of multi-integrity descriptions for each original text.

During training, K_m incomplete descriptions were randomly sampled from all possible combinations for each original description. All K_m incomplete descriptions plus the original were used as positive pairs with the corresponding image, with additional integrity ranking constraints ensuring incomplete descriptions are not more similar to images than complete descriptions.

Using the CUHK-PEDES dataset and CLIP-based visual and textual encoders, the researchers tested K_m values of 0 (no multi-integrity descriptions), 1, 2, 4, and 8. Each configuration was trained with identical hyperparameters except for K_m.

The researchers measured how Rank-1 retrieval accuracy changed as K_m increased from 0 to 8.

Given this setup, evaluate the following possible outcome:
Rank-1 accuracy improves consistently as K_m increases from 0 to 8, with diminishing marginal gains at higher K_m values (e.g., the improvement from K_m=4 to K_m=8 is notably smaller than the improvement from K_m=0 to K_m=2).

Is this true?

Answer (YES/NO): NO